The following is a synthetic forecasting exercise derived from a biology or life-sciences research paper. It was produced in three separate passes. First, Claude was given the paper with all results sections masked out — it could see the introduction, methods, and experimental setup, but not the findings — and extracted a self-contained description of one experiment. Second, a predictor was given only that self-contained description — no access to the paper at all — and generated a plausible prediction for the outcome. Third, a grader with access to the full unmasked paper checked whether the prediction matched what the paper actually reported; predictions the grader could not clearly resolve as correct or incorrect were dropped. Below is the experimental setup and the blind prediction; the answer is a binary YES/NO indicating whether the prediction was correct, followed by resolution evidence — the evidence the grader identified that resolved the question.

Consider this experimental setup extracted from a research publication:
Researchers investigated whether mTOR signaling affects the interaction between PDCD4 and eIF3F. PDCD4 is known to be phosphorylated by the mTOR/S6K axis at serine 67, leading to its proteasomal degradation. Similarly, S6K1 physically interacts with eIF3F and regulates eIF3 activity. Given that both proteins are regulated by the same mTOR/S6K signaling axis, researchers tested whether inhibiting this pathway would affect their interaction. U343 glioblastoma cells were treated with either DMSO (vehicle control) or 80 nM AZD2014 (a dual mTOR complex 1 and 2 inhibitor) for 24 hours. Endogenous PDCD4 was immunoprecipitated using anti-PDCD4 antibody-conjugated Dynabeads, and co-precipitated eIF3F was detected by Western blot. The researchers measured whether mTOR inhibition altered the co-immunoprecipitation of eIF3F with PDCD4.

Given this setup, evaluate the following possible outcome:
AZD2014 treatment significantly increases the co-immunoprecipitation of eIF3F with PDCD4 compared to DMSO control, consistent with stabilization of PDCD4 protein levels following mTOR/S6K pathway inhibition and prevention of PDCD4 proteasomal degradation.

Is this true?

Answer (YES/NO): NO